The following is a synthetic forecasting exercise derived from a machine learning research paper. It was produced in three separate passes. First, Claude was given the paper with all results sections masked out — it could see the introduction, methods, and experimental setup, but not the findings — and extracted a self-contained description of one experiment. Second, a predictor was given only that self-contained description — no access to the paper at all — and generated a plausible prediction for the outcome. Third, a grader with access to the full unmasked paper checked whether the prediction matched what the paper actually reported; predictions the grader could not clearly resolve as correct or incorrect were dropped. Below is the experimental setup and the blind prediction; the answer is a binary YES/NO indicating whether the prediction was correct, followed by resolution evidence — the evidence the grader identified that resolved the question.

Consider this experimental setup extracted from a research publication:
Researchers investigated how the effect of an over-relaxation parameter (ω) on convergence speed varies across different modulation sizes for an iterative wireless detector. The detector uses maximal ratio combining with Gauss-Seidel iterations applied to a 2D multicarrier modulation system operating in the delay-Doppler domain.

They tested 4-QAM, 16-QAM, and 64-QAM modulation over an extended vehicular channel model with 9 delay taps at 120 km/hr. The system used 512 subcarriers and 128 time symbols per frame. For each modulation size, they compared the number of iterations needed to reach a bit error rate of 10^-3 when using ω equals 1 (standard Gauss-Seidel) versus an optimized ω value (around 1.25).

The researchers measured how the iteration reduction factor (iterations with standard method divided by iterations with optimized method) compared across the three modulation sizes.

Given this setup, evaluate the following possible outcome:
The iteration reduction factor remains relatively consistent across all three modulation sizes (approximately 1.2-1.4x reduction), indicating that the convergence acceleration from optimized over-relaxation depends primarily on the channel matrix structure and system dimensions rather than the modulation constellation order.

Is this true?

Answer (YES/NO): NO